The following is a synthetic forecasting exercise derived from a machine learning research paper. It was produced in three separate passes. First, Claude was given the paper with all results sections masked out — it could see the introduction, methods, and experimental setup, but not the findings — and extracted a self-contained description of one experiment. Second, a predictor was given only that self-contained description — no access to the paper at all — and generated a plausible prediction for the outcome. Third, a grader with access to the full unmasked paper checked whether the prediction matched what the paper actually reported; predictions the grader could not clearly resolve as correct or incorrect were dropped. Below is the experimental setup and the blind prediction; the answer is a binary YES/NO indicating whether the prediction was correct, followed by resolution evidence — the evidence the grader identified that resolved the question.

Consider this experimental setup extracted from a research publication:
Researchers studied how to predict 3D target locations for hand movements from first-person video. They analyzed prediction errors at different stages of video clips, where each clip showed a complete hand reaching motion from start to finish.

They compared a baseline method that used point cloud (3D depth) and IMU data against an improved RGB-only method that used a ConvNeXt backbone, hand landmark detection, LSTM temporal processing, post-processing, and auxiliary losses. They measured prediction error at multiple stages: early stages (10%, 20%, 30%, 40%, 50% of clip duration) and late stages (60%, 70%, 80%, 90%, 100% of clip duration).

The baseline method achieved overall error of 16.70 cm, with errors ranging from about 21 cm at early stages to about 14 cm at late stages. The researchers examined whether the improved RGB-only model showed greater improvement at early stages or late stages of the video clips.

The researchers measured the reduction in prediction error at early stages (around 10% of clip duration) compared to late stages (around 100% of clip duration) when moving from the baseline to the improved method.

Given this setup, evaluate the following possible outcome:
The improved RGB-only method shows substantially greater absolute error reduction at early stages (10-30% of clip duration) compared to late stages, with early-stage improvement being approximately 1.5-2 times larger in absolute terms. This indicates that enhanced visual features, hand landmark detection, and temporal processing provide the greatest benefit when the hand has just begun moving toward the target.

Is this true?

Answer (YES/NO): NO